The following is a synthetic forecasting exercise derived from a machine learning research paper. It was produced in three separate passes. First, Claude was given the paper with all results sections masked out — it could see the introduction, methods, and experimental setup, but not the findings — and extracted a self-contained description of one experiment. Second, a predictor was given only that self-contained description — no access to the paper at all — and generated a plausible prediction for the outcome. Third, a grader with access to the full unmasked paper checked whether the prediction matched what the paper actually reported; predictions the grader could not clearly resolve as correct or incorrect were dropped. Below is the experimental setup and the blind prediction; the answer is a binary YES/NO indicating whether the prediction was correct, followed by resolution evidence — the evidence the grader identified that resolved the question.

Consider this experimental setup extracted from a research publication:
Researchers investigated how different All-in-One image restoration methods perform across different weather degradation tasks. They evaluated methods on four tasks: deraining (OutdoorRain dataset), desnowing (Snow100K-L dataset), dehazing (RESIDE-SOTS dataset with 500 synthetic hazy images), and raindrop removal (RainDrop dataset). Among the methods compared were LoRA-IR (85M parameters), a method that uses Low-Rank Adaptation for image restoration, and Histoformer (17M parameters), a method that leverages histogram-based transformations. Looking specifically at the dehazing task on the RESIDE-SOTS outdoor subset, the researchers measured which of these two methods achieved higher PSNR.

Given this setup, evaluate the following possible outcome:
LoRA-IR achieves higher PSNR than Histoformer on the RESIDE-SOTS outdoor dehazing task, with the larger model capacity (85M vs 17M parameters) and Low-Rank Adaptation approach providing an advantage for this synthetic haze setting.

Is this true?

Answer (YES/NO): NO